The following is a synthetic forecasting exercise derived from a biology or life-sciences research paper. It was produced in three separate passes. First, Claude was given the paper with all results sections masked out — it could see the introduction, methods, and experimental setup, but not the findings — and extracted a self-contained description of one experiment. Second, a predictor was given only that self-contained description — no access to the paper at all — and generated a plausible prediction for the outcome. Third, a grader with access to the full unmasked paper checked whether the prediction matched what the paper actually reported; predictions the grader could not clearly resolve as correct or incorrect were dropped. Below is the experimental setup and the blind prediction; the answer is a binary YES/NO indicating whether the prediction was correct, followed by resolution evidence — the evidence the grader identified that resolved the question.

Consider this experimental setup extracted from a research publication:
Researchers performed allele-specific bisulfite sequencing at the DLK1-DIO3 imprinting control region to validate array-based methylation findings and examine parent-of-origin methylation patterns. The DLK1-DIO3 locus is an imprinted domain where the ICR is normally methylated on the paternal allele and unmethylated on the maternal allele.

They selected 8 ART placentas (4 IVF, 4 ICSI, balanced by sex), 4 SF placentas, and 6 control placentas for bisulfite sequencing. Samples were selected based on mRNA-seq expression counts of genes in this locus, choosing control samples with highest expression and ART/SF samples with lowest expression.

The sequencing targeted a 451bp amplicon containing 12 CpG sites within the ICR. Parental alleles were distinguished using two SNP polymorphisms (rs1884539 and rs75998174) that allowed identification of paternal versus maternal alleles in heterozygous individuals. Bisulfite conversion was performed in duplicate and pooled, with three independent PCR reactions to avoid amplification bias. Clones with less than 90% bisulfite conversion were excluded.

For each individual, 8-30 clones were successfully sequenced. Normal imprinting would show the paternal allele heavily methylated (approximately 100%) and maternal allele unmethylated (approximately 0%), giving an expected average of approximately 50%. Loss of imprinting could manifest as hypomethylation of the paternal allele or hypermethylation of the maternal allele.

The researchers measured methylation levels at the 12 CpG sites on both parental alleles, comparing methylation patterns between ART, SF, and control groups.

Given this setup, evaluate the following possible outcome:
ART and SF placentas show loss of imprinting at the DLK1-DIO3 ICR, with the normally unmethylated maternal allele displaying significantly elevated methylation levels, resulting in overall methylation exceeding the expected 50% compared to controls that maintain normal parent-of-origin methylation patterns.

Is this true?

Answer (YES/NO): NO